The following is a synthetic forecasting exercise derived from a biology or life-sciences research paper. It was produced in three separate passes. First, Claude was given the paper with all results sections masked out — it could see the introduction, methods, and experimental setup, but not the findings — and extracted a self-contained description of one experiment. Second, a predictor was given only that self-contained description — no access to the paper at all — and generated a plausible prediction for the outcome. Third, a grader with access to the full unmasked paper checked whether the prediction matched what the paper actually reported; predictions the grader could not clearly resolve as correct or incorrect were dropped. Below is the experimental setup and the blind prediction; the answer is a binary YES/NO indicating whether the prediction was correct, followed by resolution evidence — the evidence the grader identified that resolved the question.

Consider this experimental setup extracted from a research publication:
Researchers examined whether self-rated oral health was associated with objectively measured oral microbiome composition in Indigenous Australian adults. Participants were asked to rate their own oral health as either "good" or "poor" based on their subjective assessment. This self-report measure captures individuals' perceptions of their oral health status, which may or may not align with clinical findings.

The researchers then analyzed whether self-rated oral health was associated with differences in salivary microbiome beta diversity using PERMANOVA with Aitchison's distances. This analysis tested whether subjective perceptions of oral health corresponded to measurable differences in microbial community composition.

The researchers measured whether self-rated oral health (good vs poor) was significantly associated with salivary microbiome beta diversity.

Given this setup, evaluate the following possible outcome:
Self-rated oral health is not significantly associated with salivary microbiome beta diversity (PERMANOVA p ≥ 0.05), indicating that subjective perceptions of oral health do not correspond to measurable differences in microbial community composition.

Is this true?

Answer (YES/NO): NO